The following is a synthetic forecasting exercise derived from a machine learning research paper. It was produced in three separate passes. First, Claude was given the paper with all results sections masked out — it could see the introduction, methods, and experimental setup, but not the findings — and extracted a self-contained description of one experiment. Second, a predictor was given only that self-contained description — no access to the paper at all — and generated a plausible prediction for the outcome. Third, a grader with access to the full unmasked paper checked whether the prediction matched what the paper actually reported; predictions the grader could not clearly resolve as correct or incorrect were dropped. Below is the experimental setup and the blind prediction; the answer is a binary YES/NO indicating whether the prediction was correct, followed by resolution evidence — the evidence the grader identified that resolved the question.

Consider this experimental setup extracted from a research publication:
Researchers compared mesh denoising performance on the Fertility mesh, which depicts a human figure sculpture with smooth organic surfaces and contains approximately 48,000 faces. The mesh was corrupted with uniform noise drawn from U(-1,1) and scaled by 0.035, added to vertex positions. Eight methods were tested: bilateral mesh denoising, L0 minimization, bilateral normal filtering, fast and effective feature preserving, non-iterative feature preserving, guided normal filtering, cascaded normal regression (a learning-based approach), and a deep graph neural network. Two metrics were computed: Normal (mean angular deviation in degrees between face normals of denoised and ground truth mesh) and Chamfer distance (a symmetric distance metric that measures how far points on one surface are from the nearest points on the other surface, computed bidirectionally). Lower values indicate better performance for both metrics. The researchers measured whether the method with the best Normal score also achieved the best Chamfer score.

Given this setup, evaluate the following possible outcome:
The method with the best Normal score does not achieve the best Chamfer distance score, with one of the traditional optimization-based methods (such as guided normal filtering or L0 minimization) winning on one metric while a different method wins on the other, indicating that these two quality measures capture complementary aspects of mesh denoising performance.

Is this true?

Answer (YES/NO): NO